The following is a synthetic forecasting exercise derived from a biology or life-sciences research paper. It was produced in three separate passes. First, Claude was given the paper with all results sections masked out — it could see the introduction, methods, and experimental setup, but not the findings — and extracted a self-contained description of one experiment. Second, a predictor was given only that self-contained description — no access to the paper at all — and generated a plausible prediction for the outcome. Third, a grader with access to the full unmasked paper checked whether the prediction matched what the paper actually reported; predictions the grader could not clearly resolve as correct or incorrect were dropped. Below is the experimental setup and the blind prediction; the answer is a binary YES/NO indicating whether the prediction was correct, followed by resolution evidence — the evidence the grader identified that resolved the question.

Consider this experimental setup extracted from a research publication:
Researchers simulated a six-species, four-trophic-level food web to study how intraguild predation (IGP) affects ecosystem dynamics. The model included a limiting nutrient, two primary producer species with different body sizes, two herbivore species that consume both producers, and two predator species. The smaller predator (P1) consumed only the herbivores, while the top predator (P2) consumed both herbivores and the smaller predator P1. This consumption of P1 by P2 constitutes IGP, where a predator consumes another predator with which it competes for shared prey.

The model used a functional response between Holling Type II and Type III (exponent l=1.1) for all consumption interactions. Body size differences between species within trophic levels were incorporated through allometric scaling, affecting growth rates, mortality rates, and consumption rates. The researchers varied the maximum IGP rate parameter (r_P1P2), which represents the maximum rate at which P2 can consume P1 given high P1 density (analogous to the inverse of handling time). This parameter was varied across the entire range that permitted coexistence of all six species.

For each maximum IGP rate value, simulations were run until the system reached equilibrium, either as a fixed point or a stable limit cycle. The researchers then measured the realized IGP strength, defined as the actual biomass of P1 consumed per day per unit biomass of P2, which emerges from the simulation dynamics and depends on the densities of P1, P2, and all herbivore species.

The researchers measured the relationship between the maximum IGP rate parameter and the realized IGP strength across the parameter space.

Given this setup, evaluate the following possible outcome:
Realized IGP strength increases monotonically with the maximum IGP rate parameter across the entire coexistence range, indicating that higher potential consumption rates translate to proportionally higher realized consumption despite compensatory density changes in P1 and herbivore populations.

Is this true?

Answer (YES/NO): NO